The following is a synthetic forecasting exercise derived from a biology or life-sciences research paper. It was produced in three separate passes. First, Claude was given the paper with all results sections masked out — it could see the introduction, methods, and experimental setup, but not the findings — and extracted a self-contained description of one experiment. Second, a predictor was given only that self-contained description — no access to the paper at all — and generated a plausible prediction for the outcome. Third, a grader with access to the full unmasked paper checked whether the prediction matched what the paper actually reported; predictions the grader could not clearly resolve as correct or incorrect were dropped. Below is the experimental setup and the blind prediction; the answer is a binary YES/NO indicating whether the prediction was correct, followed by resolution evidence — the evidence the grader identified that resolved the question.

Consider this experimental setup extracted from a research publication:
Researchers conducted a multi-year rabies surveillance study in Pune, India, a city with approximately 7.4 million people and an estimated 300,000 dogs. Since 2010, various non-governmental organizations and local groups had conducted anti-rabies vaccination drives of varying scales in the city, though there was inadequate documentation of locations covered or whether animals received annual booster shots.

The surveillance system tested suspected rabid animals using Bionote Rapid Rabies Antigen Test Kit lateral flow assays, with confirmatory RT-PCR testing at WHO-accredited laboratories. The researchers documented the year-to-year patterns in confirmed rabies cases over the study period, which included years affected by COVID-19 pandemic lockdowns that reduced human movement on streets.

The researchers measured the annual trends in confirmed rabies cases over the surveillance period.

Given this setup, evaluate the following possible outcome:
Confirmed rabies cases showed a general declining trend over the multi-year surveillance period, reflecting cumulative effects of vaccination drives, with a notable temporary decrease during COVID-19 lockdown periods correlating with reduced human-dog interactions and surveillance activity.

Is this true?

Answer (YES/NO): NO